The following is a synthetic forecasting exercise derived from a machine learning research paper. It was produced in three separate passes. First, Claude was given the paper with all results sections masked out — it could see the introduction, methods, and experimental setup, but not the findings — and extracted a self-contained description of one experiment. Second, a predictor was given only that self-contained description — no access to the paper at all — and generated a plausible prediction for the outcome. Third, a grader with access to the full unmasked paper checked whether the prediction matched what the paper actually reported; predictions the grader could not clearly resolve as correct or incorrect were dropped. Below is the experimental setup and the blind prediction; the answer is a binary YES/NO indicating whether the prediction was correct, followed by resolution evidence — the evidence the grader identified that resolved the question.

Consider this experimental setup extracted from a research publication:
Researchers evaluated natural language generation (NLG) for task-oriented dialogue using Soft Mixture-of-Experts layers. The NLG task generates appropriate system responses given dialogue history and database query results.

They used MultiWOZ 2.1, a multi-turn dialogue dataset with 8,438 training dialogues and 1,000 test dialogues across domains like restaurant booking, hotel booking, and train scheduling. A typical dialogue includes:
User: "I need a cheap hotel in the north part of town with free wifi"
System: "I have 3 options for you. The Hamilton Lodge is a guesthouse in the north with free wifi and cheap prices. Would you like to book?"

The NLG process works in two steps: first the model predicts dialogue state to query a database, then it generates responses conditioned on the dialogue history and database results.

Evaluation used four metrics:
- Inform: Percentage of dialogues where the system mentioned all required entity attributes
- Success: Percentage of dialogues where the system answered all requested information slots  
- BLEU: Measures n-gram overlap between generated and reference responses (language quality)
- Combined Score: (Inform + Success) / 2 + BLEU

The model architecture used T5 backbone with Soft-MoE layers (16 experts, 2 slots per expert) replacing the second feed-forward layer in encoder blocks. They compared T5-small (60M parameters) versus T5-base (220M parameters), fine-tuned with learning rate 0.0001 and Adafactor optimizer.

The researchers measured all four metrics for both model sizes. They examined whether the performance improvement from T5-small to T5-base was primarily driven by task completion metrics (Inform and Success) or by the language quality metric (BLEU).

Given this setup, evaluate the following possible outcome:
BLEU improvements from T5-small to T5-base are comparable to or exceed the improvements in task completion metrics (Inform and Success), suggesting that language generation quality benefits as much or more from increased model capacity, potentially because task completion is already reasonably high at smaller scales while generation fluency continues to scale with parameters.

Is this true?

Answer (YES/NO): NO